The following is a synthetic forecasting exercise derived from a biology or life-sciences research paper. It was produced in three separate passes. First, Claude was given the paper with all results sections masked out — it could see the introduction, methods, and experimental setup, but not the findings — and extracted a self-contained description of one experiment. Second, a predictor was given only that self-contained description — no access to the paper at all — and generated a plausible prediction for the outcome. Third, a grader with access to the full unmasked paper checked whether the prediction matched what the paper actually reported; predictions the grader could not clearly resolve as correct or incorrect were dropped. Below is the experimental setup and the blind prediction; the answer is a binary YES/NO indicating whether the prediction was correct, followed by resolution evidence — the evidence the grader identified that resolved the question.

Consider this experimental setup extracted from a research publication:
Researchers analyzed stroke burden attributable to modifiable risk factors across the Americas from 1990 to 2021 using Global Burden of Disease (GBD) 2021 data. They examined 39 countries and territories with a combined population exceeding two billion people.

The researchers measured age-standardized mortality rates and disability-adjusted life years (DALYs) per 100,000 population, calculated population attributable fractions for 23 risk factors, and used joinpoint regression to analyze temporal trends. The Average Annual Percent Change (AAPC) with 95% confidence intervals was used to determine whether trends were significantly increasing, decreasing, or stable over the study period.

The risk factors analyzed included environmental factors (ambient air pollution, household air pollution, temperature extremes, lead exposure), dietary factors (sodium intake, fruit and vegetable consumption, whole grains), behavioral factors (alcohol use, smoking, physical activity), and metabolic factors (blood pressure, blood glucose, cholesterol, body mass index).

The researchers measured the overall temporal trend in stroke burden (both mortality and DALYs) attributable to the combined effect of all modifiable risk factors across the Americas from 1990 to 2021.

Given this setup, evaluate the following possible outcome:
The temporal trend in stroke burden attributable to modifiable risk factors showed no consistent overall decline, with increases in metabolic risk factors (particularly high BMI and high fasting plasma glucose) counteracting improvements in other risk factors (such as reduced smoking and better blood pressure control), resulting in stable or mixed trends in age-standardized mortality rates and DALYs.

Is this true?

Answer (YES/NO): NO